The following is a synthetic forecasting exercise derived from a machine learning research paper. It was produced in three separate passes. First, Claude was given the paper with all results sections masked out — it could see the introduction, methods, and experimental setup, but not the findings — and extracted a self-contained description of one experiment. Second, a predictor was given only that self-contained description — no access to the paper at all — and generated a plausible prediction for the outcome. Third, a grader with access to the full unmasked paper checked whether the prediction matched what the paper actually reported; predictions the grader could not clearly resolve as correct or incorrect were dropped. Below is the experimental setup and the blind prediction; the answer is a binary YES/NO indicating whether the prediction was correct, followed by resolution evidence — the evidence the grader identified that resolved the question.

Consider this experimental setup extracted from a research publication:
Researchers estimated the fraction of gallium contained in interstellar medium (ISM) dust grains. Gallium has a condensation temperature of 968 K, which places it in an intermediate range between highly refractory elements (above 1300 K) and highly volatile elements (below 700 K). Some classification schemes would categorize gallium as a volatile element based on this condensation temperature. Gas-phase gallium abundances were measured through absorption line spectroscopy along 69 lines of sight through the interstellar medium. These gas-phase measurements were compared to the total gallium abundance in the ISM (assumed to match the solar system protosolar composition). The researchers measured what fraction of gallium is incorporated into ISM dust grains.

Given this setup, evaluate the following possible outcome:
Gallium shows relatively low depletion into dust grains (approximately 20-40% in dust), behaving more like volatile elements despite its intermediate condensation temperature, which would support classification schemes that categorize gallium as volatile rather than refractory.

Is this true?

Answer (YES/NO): NO